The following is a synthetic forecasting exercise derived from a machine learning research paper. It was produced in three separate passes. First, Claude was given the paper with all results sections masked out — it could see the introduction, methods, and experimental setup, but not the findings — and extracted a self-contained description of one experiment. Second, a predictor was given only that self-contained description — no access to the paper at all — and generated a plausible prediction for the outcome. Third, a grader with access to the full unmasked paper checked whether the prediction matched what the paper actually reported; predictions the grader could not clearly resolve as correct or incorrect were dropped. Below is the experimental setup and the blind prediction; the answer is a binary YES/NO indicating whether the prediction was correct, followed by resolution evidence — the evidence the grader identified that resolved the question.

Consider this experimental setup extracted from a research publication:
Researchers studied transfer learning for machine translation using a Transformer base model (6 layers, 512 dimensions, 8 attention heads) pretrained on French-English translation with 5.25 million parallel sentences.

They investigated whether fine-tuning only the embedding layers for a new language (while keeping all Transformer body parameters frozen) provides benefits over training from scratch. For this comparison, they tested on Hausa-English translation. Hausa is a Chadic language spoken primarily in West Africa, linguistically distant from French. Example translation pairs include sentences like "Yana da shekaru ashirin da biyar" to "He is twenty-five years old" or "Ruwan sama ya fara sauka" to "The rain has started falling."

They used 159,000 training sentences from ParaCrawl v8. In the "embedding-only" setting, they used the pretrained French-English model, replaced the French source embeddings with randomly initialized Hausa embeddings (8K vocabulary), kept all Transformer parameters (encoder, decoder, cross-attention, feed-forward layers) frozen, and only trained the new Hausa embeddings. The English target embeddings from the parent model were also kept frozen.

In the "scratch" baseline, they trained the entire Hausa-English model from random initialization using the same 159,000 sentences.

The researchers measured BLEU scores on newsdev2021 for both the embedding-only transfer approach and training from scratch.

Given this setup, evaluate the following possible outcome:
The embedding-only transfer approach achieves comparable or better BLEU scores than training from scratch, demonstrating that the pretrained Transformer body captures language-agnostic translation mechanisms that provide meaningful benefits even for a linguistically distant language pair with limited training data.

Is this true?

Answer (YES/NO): YES